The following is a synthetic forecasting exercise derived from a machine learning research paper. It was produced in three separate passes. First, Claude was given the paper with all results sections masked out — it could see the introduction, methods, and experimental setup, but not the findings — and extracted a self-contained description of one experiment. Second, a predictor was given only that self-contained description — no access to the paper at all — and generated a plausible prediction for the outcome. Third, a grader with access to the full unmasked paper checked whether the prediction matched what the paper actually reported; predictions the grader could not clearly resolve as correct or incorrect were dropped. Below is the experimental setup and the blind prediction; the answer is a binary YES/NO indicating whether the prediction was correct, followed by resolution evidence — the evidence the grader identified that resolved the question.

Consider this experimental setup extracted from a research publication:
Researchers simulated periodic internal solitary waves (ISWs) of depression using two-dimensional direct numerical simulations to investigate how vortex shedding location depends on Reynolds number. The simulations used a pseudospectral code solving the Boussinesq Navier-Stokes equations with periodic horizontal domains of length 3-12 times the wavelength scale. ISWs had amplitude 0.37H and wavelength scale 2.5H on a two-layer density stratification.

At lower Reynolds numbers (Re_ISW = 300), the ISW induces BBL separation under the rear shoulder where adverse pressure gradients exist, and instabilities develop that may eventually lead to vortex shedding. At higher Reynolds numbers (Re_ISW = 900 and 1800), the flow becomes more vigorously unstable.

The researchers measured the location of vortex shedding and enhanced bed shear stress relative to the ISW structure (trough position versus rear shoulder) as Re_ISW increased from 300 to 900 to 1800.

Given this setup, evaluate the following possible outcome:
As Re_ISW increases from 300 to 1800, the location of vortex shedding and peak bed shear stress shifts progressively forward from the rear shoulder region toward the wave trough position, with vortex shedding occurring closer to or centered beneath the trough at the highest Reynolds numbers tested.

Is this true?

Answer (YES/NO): YES